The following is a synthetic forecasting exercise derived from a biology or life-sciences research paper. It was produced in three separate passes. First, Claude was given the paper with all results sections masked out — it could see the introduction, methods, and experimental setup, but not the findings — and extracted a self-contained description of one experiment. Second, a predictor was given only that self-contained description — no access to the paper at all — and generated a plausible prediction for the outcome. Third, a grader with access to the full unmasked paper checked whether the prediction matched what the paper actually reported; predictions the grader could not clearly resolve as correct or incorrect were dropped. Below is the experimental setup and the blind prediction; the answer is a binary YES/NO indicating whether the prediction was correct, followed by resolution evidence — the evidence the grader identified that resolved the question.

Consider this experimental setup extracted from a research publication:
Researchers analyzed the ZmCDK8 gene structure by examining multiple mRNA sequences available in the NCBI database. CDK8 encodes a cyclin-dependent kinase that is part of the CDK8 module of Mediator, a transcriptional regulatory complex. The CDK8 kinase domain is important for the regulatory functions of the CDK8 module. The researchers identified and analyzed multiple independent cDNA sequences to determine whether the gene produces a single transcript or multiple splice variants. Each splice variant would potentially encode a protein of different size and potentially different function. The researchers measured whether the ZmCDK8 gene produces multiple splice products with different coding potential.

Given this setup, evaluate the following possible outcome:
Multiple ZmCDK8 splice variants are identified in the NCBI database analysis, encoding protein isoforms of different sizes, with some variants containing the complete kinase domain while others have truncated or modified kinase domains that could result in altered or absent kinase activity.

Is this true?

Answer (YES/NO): NO